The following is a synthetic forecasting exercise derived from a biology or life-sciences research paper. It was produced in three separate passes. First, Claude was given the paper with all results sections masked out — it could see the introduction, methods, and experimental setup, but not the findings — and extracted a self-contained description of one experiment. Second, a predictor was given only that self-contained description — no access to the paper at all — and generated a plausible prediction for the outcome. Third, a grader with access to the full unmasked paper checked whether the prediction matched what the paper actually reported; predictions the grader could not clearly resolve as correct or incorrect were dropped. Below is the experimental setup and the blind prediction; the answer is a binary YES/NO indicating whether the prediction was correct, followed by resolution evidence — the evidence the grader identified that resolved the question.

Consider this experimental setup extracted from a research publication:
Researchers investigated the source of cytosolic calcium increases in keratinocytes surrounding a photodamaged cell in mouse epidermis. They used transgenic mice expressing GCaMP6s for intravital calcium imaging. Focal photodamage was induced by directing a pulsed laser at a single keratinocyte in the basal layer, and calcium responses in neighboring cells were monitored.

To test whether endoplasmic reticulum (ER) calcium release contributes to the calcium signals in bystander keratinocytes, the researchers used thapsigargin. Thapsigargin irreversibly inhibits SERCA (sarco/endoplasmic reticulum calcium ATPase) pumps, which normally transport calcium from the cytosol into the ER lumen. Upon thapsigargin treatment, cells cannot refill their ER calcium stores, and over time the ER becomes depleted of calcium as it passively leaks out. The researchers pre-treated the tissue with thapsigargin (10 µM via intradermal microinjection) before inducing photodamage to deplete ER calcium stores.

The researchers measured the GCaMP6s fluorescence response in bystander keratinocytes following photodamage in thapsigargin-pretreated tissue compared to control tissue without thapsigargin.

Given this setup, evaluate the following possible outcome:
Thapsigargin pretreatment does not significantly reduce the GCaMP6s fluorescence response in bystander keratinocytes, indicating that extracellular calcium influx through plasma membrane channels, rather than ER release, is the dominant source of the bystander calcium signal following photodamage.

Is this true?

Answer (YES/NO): NO